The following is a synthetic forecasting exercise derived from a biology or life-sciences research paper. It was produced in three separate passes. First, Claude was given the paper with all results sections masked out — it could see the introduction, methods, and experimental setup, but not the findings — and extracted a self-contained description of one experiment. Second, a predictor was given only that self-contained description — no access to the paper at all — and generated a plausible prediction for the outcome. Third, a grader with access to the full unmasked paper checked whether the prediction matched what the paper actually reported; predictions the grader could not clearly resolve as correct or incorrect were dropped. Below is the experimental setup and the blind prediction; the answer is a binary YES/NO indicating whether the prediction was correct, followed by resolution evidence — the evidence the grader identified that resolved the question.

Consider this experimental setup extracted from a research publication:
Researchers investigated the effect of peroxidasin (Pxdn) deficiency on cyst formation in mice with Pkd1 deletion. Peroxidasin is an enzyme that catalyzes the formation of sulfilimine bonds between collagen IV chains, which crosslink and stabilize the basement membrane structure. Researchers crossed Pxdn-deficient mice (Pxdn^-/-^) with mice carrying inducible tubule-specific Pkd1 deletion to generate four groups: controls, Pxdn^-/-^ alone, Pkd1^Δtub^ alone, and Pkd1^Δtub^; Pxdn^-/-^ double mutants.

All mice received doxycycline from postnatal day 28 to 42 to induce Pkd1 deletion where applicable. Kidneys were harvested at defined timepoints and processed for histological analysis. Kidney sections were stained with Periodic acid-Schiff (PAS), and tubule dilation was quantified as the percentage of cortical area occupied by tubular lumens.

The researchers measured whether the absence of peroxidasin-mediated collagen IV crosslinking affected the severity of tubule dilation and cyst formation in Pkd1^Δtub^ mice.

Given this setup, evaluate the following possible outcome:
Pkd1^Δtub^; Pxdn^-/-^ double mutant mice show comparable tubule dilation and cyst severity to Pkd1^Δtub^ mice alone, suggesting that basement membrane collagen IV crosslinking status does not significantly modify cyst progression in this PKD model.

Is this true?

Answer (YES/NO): NO